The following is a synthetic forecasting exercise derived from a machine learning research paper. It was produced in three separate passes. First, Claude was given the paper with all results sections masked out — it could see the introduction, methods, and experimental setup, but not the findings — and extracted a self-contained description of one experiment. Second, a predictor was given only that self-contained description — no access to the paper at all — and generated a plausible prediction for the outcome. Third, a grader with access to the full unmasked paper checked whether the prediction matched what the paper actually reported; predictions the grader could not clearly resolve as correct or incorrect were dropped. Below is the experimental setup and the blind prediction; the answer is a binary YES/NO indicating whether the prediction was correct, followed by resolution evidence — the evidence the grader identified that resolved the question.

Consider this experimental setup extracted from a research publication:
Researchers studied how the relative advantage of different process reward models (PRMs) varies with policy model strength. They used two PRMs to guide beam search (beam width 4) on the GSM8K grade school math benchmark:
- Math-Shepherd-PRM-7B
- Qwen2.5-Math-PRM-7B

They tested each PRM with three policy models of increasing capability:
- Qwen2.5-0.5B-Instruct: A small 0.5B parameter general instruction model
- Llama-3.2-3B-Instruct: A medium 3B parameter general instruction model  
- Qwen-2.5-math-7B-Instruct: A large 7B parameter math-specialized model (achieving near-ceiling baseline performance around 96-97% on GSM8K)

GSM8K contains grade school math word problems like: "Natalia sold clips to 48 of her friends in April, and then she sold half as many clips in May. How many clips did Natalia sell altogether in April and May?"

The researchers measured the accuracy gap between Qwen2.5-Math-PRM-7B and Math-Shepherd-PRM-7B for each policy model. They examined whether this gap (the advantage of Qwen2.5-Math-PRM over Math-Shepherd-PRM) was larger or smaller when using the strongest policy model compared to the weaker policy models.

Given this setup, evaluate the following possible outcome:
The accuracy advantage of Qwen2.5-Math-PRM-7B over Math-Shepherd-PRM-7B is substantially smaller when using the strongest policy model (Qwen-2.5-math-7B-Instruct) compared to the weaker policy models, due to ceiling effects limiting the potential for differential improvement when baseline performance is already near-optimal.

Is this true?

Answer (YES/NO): YES